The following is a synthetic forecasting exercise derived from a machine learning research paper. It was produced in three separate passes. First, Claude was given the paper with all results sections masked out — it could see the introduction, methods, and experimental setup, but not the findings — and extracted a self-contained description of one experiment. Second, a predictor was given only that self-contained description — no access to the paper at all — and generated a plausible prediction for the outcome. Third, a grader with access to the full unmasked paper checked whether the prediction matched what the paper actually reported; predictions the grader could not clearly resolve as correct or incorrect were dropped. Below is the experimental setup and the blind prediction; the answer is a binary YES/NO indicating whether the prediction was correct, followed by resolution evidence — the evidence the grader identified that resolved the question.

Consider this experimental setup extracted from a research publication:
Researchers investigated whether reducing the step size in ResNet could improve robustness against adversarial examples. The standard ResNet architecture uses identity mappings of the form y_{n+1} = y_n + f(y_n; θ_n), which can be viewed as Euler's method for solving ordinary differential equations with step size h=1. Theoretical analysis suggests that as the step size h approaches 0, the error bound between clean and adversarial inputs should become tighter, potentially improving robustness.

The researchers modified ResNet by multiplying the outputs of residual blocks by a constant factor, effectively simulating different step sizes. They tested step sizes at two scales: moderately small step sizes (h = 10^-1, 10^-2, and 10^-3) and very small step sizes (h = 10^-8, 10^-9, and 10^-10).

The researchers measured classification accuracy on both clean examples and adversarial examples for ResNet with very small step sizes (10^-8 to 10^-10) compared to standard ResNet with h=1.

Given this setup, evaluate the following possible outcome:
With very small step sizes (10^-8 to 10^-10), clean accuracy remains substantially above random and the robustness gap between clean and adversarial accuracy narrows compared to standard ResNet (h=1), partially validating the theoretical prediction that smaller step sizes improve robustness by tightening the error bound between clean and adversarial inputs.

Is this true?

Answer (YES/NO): NO